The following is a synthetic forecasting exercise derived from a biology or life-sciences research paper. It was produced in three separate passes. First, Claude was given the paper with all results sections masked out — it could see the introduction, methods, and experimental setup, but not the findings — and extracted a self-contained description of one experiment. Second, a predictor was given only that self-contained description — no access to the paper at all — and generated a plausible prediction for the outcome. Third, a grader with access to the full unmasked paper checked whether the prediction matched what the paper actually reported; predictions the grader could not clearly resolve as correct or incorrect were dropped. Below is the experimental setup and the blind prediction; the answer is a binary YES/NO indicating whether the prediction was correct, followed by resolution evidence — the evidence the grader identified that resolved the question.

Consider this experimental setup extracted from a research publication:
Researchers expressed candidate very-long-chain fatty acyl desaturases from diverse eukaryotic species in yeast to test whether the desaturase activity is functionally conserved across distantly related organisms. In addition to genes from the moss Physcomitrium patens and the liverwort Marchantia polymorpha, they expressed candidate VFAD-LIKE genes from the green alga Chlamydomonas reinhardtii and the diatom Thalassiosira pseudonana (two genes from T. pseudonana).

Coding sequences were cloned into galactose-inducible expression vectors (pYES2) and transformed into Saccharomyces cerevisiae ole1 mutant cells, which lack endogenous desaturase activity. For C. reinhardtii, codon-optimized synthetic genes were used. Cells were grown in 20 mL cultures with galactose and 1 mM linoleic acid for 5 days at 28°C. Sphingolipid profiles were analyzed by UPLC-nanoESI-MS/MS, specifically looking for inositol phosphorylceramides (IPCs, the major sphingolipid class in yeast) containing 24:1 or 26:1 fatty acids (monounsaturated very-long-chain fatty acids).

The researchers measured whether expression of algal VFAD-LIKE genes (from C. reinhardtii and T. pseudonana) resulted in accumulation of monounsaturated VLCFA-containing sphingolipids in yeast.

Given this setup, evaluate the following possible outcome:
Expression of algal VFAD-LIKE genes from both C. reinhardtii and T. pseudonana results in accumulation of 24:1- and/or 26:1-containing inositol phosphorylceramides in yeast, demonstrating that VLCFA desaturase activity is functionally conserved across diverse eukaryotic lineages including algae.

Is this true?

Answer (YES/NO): NO